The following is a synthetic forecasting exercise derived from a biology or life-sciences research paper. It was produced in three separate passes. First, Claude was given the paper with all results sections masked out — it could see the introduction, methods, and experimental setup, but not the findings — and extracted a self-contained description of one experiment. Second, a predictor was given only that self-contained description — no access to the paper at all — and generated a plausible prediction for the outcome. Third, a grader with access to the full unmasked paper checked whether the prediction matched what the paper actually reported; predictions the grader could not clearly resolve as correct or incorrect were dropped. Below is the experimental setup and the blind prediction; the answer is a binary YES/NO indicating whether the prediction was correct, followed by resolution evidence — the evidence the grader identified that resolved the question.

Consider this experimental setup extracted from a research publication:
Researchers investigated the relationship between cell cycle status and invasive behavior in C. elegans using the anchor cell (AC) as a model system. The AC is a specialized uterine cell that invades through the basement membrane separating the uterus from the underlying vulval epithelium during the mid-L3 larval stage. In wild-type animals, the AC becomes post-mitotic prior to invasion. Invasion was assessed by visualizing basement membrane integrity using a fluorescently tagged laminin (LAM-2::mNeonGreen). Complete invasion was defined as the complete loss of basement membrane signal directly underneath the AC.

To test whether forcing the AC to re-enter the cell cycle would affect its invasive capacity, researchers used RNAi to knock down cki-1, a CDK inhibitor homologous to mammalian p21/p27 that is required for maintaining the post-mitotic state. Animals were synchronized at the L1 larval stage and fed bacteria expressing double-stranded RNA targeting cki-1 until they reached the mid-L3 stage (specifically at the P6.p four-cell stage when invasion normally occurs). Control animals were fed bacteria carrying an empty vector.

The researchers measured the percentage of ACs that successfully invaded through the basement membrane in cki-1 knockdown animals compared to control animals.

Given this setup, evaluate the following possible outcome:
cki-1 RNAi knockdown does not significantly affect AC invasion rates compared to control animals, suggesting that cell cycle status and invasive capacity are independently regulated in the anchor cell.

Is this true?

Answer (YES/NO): YES